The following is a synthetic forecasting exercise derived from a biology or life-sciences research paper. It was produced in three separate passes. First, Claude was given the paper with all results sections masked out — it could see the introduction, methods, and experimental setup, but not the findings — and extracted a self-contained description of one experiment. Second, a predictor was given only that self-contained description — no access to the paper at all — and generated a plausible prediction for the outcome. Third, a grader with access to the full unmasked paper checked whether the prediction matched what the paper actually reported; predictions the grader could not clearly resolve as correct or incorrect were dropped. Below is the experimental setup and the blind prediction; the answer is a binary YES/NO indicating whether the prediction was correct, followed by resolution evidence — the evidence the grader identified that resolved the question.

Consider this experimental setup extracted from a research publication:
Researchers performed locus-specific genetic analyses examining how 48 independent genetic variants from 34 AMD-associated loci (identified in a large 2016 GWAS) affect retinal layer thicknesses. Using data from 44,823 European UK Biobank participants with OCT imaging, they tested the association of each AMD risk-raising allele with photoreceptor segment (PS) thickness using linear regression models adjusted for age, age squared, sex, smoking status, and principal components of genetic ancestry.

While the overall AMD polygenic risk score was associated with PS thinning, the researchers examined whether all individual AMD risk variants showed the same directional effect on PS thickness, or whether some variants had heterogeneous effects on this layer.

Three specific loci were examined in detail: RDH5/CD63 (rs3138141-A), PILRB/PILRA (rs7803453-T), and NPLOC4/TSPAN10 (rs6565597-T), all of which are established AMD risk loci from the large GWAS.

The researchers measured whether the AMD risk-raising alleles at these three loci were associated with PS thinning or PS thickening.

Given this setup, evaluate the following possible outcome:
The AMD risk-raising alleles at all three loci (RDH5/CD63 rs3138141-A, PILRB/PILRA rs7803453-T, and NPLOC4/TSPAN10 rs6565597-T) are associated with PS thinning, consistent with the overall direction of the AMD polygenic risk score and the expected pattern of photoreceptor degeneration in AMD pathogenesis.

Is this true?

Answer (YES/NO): NO